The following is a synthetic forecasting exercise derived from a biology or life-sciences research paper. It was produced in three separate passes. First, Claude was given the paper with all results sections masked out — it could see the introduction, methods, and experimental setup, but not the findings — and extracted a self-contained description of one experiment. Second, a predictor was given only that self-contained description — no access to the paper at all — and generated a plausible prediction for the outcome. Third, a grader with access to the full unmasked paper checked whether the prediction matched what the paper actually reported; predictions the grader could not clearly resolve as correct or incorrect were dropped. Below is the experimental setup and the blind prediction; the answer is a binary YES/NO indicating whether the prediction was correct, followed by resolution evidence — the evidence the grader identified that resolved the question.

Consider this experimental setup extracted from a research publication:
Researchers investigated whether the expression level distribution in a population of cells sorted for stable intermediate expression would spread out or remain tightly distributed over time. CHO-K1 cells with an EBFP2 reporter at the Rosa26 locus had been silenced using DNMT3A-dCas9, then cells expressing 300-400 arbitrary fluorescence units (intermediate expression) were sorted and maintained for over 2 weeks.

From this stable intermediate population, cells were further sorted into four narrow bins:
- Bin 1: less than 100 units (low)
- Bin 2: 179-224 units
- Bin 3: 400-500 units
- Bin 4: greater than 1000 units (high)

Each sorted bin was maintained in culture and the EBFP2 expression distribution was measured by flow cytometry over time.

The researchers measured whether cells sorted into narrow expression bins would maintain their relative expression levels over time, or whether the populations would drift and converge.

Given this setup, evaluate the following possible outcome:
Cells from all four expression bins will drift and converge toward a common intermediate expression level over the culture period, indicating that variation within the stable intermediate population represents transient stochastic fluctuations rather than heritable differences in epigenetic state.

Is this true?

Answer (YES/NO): NO